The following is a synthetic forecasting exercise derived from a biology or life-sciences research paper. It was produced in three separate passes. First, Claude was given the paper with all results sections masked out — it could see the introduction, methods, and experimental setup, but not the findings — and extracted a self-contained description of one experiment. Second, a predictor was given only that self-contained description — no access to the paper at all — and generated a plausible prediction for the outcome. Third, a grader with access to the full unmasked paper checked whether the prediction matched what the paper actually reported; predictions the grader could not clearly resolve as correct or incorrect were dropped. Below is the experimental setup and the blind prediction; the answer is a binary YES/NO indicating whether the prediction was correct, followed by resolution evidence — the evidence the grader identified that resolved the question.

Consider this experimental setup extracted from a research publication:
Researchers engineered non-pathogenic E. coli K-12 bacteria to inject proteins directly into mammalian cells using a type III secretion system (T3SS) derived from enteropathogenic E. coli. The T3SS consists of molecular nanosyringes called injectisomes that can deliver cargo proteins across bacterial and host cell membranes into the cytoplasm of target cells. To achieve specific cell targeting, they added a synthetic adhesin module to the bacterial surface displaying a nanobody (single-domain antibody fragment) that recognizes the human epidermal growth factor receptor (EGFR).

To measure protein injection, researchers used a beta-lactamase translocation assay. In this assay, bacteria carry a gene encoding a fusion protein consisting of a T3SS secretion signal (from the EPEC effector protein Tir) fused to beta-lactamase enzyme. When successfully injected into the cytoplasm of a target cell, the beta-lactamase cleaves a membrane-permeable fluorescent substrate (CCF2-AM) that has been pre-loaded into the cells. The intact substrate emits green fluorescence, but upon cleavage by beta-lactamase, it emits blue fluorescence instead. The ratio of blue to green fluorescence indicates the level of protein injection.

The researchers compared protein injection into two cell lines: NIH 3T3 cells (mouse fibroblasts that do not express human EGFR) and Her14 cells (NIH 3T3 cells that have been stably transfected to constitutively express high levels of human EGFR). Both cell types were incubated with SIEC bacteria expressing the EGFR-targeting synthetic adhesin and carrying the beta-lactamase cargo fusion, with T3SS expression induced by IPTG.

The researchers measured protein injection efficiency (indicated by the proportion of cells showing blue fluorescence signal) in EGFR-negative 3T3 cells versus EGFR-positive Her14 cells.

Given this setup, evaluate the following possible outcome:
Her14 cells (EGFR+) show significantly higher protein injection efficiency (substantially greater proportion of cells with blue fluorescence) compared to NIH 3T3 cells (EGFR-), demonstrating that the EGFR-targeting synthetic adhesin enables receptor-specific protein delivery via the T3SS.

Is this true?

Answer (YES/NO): YES